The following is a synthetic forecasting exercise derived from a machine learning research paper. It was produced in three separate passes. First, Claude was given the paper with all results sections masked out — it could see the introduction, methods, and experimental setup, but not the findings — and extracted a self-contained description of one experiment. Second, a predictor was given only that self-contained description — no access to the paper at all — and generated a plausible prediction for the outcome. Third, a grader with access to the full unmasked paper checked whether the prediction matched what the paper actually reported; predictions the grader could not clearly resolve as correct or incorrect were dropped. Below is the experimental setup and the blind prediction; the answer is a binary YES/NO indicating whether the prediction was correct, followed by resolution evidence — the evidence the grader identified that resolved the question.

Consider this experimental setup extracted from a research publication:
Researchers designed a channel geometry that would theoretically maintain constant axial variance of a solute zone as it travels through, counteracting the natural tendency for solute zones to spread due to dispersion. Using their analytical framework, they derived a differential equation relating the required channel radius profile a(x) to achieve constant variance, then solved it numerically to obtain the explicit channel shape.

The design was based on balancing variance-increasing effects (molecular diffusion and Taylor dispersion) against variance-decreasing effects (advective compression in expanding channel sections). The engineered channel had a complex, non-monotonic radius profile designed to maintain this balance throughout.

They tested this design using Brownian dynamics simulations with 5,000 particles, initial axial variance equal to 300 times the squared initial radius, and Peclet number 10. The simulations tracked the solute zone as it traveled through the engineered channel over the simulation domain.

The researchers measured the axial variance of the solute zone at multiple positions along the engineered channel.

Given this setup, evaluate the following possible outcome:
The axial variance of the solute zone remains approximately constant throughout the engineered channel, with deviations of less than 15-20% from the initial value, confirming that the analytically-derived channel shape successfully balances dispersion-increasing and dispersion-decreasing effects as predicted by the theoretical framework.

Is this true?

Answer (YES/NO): YES